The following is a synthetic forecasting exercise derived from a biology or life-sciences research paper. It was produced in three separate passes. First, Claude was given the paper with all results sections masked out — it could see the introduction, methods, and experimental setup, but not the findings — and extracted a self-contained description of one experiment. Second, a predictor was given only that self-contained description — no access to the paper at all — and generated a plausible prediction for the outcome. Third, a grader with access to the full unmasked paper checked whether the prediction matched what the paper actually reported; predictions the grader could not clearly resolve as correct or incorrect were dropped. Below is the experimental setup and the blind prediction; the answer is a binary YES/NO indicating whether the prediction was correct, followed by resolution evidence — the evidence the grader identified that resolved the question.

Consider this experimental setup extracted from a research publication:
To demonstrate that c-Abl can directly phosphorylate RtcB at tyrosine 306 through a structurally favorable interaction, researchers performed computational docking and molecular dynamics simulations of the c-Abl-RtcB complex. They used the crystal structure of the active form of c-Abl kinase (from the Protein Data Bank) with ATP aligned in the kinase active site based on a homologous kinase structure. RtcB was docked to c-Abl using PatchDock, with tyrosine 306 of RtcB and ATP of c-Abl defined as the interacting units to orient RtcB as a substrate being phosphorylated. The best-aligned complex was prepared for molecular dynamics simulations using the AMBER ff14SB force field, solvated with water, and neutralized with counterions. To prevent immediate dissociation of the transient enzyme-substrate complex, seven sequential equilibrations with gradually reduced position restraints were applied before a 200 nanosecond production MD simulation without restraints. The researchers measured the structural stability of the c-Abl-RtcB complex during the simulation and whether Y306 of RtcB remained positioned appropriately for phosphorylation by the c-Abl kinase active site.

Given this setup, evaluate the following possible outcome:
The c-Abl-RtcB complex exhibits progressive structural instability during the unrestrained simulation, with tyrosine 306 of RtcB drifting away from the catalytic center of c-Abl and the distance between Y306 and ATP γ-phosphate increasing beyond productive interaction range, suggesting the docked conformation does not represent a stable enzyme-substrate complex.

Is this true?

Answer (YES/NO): NO